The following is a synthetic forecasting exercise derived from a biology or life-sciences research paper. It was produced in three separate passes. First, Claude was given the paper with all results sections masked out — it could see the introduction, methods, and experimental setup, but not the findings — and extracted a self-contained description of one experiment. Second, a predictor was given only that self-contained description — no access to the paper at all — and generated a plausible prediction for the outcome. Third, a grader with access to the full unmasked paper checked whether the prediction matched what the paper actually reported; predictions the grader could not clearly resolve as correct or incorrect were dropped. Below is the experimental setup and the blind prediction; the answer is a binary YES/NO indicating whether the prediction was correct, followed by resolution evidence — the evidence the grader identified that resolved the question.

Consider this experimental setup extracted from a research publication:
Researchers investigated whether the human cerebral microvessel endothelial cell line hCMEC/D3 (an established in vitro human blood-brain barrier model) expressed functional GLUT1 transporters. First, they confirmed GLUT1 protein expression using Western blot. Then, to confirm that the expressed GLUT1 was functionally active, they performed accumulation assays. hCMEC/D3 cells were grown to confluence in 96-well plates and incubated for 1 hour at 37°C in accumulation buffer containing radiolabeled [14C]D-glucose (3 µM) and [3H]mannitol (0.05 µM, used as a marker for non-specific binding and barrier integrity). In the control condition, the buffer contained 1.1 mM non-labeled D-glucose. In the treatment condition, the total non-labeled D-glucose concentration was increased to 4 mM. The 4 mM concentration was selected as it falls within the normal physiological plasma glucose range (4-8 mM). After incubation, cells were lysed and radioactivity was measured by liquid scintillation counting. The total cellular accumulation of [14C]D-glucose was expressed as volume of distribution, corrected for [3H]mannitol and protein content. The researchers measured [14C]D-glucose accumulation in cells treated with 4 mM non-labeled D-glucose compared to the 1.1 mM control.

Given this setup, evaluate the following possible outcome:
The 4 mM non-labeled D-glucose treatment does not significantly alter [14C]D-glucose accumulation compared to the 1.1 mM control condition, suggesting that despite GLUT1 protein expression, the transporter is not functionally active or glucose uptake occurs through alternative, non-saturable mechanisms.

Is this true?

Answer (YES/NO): NO